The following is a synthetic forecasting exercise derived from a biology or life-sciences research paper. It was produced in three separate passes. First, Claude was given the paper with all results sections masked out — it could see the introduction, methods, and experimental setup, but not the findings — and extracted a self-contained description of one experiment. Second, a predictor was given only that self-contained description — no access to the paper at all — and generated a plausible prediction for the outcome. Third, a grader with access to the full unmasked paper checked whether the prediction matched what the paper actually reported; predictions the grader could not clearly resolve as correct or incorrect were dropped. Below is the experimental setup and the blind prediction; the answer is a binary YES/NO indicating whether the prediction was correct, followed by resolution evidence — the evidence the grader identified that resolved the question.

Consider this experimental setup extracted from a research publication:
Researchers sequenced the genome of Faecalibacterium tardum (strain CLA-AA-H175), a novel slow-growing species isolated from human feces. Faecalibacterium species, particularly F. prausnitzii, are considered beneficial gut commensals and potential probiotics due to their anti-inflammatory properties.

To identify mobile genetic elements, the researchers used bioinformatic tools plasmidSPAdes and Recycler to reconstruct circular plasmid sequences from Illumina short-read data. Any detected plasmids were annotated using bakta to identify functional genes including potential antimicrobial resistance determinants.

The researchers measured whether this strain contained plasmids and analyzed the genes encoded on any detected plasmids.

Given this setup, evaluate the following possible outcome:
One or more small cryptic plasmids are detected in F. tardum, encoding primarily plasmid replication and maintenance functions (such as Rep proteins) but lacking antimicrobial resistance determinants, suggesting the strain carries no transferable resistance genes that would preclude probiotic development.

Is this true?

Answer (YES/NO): NO